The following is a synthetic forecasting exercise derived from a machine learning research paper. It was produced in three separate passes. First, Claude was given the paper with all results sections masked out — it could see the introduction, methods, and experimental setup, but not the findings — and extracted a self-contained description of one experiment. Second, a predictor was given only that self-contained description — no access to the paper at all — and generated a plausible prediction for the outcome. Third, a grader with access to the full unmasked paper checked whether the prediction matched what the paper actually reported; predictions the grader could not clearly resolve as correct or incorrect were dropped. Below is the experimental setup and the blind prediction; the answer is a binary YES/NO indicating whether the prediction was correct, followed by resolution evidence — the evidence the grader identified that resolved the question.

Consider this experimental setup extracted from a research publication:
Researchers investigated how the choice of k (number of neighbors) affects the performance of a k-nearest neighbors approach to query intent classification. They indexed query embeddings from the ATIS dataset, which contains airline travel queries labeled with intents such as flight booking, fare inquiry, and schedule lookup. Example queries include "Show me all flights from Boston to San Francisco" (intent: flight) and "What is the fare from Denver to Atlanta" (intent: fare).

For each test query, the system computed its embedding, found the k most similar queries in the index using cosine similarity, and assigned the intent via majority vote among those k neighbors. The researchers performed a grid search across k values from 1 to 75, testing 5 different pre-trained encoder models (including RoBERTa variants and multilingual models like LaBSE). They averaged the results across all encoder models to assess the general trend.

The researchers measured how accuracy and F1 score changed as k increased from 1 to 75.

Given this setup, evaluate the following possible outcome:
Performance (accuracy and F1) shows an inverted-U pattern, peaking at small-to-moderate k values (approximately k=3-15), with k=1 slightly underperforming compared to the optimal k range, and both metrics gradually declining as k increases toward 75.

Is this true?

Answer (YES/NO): NO